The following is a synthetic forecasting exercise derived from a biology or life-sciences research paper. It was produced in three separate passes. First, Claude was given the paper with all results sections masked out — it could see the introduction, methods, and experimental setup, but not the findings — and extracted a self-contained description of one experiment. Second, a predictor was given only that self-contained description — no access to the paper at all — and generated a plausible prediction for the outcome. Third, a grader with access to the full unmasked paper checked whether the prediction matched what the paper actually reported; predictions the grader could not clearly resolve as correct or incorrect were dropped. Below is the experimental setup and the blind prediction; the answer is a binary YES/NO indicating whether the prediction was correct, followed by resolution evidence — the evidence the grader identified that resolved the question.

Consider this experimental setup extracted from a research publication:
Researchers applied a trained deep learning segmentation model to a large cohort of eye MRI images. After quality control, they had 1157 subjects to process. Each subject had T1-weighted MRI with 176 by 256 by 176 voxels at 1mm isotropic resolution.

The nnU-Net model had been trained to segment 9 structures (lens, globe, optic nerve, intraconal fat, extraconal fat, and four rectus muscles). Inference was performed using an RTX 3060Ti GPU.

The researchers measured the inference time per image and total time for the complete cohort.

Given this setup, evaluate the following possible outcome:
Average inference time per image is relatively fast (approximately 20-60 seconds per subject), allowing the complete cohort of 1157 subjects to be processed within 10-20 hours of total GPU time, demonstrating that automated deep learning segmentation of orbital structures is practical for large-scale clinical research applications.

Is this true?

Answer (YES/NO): YES